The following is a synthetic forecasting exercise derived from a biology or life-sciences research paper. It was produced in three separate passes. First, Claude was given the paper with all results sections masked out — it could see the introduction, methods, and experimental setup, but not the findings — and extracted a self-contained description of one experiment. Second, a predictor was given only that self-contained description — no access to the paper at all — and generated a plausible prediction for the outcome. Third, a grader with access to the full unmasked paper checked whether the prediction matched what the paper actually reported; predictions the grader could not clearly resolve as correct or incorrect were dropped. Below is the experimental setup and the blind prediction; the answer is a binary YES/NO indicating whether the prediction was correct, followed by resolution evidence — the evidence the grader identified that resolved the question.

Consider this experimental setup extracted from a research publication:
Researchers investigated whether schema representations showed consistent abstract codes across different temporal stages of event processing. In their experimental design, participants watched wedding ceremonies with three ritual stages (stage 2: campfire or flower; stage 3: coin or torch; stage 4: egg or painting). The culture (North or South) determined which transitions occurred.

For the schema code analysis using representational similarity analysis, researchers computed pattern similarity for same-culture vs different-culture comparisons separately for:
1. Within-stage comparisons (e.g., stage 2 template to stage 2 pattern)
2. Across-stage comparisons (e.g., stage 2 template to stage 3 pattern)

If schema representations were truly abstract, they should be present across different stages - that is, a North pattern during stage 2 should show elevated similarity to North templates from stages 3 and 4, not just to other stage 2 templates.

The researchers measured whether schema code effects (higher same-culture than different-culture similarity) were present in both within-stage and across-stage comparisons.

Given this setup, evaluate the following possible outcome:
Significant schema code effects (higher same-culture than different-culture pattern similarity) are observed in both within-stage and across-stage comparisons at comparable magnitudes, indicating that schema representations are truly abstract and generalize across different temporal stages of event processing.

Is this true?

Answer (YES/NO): YES